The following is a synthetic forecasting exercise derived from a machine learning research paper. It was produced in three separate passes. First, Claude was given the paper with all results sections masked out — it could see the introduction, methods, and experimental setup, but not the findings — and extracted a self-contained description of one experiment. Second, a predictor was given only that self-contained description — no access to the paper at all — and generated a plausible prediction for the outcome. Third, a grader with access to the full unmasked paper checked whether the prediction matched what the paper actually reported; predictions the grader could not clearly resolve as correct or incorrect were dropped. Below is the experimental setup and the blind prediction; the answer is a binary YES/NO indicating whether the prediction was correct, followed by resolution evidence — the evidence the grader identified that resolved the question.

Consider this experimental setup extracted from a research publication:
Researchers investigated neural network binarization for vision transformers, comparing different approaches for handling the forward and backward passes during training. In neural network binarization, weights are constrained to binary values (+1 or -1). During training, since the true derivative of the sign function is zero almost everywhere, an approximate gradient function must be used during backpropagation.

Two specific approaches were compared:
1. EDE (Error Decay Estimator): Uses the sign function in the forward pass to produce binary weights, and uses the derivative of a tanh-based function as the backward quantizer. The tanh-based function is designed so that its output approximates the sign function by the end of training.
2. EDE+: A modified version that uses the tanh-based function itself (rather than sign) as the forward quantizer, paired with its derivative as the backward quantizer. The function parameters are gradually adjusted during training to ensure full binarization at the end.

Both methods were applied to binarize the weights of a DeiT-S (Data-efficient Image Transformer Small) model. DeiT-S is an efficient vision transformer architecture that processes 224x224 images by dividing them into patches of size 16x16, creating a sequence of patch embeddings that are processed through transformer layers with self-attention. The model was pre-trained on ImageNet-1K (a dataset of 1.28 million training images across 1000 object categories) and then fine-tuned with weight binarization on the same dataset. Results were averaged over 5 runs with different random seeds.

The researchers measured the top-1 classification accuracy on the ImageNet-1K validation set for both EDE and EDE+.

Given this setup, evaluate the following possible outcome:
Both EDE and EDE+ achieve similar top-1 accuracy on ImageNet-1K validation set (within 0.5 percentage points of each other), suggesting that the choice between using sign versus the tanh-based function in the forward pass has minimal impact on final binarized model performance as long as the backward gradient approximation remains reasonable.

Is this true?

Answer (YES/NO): NO